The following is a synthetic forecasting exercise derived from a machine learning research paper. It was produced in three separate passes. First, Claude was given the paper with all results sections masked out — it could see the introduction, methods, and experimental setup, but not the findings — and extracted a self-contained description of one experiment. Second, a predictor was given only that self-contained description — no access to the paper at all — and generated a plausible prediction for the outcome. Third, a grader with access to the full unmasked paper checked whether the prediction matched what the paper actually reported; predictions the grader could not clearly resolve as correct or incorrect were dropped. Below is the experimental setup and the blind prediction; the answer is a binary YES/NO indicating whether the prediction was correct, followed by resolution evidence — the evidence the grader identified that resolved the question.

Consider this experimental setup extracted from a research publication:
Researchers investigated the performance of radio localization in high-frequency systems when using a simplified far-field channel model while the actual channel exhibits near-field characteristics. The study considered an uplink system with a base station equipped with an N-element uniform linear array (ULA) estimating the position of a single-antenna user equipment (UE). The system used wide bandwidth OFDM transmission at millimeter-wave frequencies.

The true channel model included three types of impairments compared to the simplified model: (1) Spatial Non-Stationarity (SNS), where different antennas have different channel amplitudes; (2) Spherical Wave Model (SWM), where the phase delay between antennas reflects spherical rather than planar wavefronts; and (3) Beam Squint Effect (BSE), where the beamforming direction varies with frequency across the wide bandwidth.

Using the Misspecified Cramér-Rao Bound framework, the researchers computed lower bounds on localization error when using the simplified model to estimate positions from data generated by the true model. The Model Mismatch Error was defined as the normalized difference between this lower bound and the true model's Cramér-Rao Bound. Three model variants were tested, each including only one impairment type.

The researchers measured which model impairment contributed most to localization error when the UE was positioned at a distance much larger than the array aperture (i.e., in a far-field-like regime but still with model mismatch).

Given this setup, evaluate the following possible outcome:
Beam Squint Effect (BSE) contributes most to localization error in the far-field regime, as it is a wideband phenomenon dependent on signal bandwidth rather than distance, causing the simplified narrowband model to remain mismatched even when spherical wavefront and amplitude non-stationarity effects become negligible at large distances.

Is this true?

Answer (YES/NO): YES